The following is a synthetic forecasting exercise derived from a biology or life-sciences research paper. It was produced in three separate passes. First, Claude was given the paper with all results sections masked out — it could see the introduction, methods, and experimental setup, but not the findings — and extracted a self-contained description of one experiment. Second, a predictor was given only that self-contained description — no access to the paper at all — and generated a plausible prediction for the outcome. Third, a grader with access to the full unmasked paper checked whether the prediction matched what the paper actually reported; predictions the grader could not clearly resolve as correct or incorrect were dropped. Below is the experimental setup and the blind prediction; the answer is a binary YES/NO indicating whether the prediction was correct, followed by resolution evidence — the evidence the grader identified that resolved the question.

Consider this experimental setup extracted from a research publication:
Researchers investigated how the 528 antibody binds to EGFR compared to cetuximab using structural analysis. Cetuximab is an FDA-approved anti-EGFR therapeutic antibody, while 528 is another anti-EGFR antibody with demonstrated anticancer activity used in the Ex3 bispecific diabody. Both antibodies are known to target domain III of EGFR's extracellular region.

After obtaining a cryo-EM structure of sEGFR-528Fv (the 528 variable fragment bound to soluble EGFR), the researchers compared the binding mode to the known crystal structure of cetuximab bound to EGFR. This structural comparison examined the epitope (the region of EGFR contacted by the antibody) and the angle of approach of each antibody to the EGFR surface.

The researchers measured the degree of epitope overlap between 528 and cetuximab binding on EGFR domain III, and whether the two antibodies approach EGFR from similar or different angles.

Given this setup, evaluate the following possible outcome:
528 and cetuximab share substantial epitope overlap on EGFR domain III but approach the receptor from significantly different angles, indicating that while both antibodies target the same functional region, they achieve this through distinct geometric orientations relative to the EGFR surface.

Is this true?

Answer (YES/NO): NO